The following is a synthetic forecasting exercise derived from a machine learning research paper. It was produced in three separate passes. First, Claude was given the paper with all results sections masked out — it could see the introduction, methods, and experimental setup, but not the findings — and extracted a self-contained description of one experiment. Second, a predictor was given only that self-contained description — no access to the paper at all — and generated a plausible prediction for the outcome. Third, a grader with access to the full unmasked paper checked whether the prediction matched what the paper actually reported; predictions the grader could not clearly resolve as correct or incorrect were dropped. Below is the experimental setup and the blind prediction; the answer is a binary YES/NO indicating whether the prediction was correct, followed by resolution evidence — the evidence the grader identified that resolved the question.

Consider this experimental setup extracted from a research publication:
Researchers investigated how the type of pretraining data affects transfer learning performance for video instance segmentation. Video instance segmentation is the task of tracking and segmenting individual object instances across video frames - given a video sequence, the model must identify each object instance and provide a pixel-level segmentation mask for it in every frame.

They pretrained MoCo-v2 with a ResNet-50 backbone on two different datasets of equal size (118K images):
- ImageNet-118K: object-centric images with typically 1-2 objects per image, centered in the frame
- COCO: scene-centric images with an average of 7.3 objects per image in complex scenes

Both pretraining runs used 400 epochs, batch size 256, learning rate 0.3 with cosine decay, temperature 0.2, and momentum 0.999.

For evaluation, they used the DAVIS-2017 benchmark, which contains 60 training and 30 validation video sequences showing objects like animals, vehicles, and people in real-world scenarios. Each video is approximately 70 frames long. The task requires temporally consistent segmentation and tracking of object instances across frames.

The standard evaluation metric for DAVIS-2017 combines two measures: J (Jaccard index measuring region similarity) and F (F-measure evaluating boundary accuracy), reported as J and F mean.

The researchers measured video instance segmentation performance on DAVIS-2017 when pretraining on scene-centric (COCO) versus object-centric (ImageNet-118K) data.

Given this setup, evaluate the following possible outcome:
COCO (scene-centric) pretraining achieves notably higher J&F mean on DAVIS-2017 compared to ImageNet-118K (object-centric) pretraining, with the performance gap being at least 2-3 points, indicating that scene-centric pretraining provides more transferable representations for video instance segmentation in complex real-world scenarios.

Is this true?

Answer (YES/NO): NO